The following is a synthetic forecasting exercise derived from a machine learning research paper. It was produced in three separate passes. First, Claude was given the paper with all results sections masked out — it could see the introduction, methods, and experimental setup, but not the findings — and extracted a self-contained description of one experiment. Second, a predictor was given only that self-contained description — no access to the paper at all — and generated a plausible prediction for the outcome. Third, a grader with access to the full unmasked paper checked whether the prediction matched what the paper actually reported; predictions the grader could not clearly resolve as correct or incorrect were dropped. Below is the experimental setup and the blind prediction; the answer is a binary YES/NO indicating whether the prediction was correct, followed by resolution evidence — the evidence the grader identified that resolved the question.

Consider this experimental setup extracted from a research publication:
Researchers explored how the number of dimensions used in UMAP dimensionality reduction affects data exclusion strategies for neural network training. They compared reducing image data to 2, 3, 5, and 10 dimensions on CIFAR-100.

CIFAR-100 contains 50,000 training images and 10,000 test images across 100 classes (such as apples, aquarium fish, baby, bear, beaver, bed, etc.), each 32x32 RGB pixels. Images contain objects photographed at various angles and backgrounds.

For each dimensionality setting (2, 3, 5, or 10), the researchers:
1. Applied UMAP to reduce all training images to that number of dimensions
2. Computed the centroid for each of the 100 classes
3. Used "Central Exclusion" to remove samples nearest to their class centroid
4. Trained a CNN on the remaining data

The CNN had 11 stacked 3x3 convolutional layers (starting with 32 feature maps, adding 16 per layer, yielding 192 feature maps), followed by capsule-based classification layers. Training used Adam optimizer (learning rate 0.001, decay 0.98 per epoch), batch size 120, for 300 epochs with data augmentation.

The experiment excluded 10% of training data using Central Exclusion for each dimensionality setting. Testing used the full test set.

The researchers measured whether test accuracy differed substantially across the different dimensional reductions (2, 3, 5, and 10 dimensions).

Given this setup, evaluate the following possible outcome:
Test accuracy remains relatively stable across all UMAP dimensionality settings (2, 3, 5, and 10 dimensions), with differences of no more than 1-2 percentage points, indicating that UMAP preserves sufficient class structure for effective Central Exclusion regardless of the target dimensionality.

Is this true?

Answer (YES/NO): YES